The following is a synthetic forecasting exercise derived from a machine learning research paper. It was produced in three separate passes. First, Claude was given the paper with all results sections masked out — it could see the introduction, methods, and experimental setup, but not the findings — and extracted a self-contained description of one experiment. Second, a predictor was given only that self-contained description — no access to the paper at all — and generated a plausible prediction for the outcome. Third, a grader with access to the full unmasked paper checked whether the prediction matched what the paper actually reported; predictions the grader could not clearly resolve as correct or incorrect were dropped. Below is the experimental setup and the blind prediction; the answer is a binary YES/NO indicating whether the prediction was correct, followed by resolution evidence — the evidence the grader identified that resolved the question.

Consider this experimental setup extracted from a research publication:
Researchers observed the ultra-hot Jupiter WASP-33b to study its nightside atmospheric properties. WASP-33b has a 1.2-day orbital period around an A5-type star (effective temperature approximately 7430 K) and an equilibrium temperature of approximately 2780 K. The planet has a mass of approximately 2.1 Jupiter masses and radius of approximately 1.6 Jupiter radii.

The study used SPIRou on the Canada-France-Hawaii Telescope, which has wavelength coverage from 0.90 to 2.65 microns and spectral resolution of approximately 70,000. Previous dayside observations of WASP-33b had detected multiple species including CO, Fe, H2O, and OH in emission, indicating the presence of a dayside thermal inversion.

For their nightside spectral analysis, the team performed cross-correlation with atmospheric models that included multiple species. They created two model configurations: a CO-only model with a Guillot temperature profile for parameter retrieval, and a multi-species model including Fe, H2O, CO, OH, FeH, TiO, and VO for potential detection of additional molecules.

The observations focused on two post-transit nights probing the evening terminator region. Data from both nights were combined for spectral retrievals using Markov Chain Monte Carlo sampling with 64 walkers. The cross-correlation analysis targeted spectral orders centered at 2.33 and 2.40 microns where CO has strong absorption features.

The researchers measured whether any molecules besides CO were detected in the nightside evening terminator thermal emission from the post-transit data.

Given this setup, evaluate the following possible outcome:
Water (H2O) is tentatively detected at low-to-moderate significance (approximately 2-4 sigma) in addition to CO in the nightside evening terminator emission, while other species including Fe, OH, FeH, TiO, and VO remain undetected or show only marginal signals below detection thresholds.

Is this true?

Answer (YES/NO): NO